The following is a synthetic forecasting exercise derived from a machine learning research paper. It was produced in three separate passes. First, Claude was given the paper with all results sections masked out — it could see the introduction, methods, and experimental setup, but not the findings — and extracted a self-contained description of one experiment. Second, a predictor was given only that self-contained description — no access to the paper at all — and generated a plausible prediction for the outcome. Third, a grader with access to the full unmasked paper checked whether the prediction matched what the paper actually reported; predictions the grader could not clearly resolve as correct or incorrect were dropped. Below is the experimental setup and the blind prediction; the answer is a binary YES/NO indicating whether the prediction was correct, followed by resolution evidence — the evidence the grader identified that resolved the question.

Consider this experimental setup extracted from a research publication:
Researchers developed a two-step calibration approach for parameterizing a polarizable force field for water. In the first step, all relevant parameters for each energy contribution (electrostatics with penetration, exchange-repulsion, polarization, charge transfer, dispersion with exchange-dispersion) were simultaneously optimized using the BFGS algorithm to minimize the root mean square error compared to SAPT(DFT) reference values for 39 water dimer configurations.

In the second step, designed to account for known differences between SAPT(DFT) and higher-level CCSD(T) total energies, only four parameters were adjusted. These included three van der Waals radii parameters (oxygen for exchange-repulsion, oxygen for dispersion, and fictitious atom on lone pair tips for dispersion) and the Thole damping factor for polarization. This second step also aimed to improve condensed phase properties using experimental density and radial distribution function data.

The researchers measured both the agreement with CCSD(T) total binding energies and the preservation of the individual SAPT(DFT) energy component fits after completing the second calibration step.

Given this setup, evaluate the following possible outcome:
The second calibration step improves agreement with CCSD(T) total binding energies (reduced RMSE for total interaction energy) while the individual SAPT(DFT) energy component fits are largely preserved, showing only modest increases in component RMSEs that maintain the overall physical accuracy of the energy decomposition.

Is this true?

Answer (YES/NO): YES